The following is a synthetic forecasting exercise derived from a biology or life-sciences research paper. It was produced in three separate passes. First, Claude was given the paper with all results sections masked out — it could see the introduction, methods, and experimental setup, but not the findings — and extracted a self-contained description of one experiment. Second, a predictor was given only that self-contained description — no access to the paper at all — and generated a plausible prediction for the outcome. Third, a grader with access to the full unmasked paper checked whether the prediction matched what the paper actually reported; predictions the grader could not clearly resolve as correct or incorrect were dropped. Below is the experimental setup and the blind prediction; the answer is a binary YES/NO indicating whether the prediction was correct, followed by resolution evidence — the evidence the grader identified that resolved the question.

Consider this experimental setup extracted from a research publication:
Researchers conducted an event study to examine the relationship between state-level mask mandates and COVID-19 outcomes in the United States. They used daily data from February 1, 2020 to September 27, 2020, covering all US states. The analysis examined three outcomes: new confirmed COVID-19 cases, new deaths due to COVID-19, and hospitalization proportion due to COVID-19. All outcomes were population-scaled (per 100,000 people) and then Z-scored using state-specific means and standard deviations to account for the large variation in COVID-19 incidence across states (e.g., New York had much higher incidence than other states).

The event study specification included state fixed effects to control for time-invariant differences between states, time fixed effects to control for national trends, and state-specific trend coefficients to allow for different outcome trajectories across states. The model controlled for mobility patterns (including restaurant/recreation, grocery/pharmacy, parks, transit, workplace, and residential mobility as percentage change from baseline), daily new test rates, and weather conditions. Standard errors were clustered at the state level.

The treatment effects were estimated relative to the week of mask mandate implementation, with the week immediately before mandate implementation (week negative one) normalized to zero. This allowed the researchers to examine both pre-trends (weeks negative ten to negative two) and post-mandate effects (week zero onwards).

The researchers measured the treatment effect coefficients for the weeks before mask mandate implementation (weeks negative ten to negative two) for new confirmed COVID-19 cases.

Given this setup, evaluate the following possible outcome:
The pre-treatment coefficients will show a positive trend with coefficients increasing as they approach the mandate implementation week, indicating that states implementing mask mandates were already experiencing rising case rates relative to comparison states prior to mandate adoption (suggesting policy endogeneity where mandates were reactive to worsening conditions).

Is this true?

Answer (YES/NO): YES